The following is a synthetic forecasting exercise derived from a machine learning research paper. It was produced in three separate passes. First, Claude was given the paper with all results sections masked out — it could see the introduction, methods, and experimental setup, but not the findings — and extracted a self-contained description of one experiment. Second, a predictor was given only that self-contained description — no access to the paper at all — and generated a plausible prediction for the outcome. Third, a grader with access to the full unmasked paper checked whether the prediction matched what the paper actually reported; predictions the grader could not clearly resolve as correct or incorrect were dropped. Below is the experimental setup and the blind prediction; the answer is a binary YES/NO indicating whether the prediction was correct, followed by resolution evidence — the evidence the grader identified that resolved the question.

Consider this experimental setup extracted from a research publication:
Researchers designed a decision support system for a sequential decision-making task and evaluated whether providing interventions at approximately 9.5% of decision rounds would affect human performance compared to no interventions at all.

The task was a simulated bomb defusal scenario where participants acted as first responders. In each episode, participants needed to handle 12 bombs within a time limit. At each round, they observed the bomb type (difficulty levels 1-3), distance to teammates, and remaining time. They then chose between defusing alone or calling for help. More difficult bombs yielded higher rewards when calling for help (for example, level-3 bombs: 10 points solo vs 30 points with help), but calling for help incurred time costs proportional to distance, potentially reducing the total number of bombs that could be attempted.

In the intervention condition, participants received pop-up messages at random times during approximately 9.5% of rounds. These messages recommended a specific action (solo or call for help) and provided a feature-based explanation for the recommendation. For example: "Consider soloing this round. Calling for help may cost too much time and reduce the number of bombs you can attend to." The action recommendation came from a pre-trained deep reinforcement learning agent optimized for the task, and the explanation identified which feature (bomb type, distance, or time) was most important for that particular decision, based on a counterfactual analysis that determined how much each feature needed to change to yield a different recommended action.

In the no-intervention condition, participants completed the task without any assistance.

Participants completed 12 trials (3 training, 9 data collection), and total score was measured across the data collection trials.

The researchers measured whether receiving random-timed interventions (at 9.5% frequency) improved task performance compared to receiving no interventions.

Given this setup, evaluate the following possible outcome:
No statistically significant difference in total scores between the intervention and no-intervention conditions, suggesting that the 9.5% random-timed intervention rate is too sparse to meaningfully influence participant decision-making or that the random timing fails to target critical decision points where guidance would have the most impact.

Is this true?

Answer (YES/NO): YES